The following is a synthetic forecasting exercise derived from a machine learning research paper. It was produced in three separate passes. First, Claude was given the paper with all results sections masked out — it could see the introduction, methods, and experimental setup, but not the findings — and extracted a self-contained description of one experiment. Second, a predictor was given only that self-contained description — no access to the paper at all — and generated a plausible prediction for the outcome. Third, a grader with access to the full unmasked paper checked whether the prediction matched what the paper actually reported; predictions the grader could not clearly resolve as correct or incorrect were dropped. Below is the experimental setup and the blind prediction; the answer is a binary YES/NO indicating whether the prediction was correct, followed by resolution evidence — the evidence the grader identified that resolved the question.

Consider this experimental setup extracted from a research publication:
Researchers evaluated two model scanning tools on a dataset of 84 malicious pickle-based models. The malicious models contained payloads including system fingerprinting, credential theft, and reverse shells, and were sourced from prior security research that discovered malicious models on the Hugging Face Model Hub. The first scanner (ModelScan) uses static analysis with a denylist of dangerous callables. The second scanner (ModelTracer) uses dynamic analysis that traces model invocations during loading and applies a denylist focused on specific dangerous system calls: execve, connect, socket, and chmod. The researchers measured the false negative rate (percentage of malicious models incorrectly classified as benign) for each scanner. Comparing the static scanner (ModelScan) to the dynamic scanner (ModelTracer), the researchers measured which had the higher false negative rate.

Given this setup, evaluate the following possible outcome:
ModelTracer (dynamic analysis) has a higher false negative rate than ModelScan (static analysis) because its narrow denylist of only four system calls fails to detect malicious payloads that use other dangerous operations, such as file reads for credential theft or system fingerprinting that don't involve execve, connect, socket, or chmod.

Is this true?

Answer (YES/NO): YES